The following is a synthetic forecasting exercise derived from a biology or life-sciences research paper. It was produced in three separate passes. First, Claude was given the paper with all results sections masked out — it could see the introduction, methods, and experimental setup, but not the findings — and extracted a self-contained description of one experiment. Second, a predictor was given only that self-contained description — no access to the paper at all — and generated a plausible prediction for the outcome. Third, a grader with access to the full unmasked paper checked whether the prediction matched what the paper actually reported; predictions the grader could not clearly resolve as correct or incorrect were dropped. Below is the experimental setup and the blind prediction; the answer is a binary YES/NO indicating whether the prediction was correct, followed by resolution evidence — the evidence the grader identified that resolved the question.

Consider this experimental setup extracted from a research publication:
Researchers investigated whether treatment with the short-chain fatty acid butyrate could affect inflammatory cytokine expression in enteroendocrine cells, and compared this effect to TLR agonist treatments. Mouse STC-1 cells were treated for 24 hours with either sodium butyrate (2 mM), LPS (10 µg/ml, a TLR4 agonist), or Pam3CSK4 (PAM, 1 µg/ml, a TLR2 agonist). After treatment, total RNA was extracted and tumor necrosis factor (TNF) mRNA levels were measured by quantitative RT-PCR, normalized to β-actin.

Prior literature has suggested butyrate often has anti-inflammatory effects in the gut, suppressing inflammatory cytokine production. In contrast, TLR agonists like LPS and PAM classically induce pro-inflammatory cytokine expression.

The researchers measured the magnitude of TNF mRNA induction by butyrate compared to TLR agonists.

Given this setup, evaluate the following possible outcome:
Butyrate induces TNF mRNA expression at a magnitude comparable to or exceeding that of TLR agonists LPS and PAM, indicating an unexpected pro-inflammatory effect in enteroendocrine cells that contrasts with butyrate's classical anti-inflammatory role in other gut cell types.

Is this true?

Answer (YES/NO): YES